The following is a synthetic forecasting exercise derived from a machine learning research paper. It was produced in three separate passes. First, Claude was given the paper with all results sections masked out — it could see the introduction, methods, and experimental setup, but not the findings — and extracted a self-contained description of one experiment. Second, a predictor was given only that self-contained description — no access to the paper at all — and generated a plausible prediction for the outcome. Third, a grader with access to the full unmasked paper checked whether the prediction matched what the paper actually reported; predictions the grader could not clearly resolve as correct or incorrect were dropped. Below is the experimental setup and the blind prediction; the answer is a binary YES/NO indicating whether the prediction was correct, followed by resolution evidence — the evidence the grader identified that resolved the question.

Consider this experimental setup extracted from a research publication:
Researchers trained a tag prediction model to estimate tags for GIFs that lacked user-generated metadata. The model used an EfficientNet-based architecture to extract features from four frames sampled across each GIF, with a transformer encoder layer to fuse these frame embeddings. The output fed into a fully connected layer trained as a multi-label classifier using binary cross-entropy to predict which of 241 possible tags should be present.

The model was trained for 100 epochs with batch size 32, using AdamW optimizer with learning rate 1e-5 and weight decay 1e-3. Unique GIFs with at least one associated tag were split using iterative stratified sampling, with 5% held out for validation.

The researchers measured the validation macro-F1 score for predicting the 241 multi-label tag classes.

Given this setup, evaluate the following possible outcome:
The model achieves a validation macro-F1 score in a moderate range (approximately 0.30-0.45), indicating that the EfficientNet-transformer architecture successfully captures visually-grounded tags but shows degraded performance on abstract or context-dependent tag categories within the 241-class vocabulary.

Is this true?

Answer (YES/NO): YES